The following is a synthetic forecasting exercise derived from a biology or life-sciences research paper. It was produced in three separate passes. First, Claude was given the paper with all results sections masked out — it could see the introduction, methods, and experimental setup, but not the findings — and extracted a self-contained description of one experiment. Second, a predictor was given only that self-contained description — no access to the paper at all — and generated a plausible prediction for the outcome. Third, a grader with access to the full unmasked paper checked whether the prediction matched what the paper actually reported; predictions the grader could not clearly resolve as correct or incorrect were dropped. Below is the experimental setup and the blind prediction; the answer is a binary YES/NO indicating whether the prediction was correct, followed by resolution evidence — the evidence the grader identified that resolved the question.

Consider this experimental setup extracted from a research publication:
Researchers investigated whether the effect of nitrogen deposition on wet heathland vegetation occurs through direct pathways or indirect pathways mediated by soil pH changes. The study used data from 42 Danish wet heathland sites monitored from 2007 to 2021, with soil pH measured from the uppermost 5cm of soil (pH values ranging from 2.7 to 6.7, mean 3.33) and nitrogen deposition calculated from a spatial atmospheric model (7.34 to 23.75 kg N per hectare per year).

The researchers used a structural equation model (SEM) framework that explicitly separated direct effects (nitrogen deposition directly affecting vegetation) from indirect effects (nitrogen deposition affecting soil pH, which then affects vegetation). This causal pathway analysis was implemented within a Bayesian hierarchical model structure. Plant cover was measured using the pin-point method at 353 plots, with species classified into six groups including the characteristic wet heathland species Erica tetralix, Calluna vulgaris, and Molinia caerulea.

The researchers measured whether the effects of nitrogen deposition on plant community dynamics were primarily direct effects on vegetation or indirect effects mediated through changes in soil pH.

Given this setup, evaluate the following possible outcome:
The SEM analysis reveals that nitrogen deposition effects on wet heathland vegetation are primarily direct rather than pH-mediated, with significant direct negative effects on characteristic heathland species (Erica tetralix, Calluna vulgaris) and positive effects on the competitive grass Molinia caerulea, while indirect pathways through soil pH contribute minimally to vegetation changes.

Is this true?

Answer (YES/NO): NO